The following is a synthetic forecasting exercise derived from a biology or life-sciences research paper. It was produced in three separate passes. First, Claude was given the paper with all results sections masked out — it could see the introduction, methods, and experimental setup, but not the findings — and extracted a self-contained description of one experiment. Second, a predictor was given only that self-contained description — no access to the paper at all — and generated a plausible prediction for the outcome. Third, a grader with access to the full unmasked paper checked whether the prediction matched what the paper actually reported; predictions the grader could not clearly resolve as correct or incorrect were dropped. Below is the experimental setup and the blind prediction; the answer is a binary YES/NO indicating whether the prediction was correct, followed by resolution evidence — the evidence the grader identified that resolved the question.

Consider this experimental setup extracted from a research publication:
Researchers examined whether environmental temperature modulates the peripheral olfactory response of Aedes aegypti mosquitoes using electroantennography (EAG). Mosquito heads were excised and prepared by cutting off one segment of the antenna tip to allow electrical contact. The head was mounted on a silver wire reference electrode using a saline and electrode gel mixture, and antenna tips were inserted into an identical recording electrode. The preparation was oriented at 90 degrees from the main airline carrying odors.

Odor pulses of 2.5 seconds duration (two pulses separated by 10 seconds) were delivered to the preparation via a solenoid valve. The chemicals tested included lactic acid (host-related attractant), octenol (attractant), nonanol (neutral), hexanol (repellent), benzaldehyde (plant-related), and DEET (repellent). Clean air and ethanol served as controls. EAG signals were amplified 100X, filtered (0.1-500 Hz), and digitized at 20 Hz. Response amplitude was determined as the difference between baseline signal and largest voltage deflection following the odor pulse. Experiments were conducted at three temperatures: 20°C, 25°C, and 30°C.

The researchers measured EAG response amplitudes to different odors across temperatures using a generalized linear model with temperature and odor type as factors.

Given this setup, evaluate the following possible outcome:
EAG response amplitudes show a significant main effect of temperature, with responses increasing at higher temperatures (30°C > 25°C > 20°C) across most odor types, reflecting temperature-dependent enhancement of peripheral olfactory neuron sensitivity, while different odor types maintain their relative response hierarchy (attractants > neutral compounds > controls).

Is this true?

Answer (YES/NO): NO